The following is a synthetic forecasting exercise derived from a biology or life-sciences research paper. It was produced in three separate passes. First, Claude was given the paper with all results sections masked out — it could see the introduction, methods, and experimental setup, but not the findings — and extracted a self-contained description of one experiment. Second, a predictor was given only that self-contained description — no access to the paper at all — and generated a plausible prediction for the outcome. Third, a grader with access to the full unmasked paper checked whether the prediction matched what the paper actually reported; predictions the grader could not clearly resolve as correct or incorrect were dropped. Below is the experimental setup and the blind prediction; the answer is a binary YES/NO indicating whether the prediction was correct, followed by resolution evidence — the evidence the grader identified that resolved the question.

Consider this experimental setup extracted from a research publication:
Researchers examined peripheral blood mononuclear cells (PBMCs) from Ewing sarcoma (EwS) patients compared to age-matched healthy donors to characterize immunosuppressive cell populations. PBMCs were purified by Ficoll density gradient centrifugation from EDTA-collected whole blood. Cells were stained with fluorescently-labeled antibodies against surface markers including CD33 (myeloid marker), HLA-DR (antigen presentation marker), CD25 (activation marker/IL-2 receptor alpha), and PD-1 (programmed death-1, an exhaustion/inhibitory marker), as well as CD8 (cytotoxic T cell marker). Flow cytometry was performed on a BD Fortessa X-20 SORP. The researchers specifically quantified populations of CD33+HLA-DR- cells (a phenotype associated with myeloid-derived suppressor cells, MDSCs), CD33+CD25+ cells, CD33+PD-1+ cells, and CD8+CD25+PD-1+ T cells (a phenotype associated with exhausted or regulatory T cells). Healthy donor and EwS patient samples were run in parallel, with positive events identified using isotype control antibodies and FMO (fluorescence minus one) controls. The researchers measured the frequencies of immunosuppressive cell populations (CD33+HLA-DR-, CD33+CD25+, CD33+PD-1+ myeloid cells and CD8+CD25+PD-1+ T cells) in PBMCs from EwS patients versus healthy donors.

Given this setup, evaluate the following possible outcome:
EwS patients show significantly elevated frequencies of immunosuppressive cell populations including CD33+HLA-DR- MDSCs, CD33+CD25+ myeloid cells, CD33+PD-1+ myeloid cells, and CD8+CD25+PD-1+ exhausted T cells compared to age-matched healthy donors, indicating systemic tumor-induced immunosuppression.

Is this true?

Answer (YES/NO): YES